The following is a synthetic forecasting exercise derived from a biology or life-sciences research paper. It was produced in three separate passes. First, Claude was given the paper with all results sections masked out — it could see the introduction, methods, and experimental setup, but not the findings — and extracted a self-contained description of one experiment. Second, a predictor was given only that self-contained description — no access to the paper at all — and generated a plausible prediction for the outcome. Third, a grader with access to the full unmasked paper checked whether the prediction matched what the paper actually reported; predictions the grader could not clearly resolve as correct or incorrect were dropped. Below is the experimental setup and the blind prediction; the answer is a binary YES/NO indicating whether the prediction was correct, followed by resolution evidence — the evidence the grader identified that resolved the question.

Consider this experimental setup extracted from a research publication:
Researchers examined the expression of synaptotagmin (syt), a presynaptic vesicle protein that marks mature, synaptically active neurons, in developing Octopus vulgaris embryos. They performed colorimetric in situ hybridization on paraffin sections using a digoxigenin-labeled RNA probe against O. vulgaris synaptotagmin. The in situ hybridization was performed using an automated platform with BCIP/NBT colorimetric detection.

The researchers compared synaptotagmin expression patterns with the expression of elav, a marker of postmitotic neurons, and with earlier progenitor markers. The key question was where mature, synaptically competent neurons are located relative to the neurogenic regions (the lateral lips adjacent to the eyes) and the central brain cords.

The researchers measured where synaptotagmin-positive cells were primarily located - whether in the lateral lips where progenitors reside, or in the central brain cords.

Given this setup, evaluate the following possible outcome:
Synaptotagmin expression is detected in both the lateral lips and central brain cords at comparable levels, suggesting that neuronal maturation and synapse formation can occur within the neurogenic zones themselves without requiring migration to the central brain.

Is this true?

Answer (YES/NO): NO